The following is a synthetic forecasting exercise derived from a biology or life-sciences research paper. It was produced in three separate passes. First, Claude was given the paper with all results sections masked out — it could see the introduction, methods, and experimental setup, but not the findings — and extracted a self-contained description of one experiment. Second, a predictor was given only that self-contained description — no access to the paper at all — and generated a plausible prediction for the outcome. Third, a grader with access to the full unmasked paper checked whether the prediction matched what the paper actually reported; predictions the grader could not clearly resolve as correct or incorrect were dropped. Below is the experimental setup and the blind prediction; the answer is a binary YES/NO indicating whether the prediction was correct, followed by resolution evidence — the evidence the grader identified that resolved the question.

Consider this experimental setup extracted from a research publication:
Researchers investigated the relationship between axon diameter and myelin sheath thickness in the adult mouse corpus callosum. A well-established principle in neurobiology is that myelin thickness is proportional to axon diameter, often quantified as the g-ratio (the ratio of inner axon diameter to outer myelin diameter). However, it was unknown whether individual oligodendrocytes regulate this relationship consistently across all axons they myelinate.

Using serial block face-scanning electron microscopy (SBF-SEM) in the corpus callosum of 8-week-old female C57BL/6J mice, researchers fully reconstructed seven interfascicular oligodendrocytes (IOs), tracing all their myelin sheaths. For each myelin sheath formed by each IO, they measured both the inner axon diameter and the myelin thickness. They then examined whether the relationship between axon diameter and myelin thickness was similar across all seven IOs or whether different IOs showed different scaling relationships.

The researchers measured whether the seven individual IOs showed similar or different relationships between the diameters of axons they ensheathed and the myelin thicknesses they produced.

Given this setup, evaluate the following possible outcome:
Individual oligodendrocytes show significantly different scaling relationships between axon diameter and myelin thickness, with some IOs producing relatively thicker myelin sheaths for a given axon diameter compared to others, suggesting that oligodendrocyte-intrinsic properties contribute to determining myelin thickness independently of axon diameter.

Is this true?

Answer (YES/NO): YES